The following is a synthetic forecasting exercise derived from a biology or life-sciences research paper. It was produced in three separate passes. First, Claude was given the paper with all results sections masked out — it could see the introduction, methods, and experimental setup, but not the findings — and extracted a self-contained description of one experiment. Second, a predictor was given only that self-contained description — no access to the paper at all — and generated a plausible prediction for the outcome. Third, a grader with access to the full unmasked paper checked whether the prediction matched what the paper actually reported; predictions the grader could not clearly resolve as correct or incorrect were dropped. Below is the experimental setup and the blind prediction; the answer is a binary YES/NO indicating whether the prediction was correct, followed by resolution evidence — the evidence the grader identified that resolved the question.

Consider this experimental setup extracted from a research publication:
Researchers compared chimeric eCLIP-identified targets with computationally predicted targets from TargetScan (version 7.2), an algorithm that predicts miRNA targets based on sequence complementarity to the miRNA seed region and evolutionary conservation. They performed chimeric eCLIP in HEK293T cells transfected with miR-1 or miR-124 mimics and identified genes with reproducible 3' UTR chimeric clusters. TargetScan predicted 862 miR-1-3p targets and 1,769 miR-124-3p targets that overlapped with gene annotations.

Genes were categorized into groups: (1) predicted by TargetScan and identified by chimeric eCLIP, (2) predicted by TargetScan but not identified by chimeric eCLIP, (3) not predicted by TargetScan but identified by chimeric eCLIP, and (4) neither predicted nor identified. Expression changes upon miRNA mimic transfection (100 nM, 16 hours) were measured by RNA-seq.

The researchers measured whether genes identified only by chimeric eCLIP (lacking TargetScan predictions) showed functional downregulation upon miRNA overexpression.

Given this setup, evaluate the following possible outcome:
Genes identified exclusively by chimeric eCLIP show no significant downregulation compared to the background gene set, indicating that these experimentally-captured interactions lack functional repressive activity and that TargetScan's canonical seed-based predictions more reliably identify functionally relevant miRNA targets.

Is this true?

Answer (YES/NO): NO